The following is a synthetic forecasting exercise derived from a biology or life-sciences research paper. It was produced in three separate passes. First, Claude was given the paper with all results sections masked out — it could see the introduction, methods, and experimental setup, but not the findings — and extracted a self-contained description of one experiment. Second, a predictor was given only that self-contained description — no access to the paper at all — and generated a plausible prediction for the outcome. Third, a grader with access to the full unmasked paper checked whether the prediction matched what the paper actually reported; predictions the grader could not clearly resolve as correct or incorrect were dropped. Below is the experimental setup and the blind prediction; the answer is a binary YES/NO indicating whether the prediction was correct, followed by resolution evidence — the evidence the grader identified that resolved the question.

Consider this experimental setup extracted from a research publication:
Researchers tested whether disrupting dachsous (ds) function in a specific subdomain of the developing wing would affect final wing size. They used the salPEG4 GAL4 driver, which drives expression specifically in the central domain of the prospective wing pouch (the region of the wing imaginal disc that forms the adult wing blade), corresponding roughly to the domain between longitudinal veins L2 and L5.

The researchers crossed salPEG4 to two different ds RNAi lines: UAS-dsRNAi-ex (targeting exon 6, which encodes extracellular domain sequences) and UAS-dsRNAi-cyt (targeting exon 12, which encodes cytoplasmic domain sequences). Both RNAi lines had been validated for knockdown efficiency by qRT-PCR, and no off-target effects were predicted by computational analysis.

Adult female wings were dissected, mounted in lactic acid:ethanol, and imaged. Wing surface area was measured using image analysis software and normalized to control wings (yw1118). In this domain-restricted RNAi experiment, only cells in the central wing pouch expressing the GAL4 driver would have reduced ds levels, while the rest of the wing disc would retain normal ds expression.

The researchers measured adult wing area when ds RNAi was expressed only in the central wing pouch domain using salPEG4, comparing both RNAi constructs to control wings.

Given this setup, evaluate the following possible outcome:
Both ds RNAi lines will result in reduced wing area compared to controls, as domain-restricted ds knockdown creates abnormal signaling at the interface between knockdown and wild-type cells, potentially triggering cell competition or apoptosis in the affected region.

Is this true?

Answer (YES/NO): NO